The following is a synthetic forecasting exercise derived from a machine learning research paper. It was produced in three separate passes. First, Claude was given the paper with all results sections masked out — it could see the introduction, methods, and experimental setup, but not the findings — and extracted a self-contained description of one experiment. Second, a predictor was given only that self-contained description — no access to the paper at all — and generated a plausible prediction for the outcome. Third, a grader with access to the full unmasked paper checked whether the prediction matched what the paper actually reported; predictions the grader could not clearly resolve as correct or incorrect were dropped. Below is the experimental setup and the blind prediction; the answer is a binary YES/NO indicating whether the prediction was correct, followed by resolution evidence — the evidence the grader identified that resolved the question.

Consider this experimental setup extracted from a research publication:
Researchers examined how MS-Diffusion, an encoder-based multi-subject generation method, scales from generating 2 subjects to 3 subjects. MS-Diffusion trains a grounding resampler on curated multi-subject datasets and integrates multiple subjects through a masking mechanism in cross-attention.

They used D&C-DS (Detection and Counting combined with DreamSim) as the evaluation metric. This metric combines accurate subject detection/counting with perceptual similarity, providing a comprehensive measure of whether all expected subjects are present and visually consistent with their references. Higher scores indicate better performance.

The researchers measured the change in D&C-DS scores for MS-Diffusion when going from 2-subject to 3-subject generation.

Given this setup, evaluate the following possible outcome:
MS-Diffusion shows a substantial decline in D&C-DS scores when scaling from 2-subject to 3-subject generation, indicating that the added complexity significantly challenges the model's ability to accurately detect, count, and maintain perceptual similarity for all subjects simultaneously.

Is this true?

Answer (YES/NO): YES